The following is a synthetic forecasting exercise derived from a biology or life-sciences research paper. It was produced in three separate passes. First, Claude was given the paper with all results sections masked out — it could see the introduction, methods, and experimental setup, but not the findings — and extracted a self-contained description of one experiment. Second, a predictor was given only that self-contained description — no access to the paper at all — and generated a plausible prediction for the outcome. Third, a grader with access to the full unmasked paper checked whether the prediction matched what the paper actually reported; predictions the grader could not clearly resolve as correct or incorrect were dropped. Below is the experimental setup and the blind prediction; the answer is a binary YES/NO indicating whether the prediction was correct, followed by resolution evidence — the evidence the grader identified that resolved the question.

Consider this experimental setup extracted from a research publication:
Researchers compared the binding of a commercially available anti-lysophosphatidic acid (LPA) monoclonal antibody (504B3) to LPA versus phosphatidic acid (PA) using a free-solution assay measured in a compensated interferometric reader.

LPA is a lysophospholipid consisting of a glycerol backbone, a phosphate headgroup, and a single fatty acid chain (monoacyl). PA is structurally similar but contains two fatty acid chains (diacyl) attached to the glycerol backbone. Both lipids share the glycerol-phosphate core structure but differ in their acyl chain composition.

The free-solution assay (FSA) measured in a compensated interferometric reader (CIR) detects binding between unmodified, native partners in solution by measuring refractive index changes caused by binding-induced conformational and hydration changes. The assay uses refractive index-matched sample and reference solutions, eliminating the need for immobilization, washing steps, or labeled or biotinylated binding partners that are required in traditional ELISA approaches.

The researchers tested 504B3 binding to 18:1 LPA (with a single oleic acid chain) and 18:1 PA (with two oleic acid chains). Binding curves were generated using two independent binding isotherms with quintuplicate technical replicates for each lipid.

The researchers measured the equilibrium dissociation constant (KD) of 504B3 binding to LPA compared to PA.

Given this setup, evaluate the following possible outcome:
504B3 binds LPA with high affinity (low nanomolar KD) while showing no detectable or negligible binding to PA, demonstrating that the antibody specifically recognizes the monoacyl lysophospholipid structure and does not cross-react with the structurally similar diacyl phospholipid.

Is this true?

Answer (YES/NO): NO